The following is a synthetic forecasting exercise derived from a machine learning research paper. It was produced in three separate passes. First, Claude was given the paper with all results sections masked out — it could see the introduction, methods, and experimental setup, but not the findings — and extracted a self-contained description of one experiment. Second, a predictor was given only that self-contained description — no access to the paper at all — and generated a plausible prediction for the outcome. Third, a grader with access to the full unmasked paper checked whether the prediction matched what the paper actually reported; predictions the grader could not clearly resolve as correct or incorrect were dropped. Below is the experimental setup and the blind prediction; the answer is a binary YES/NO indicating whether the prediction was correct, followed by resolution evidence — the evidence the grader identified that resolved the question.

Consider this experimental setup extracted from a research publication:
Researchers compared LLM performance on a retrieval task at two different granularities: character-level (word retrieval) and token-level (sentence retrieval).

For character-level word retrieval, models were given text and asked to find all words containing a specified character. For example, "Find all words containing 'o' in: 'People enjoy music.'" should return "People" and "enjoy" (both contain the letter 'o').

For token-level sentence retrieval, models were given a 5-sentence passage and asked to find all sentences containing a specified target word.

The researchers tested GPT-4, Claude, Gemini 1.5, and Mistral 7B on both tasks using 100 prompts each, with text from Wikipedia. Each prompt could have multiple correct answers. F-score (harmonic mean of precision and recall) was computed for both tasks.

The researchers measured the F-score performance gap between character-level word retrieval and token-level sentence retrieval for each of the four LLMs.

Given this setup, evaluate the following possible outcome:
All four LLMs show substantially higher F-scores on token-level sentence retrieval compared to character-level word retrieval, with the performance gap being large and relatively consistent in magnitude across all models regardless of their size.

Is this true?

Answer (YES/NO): NO